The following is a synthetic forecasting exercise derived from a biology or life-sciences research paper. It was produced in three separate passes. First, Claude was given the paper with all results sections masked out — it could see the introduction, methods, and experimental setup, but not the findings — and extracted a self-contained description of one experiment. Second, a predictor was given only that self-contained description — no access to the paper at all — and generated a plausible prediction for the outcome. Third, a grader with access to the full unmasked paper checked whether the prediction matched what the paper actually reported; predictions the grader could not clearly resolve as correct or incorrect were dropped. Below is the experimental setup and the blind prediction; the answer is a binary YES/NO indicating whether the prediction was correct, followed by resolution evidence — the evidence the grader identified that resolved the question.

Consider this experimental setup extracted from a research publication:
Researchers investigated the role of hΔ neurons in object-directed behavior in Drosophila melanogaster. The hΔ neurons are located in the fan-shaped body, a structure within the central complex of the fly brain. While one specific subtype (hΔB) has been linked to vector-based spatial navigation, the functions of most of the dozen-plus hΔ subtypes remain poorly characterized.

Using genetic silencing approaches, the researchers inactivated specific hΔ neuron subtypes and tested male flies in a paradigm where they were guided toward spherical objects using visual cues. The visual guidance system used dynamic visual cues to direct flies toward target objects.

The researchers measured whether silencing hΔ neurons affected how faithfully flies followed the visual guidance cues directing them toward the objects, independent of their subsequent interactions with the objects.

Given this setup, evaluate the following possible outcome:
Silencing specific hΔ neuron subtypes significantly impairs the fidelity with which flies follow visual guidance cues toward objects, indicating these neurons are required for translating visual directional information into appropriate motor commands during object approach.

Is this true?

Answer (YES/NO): NO